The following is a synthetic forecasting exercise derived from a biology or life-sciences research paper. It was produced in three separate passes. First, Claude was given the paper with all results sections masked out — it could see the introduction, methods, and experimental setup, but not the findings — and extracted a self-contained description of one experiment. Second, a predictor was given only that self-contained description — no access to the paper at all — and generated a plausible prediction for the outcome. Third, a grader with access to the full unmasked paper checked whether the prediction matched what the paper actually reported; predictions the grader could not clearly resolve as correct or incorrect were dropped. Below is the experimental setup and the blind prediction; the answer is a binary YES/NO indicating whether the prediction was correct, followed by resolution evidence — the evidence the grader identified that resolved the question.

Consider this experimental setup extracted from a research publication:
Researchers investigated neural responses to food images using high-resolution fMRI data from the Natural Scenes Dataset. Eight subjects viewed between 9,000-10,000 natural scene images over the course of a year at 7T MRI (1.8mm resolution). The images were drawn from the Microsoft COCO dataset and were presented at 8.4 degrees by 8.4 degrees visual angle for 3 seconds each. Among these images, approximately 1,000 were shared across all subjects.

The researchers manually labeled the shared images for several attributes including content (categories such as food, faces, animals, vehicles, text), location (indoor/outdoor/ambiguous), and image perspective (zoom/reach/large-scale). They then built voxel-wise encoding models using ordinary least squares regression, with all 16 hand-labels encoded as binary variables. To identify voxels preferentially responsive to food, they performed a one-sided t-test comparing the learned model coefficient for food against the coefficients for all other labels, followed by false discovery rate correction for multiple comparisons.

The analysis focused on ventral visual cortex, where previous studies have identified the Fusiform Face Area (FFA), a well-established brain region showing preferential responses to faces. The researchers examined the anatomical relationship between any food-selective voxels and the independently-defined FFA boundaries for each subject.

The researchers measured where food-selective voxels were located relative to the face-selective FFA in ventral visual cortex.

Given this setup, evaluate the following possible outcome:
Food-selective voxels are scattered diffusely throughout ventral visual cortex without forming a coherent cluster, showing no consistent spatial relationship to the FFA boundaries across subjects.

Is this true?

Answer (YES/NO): NO